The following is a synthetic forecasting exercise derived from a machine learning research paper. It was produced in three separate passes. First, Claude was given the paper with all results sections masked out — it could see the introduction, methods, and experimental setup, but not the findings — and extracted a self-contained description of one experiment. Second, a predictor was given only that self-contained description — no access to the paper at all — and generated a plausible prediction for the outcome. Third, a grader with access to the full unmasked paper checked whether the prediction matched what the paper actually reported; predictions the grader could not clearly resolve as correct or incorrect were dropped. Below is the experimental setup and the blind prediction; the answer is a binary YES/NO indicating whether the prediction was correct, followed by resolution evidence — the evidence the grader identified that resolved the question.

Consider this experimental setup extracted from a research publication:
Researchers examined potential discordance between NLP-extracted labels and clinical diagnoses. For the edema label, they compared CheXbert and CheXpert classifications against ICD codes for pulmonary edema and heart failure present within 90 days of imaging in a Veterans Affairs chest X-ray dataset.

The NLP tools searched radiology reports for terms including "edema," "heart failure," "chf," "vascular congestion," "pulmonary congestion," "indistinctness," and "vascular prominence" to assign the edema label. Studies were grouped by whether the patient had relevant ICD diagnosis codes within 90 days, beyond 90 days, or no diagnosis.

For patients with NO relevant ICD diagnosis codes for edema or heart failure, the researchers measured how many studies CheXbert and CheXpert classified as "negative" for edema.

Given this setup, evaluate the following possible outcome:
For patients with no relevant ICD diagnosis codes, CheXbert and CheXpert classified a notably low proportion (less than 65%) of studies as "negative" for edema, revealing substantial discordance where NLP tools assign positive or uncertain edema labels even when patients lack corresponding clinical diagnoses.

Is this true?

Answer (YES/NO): NO